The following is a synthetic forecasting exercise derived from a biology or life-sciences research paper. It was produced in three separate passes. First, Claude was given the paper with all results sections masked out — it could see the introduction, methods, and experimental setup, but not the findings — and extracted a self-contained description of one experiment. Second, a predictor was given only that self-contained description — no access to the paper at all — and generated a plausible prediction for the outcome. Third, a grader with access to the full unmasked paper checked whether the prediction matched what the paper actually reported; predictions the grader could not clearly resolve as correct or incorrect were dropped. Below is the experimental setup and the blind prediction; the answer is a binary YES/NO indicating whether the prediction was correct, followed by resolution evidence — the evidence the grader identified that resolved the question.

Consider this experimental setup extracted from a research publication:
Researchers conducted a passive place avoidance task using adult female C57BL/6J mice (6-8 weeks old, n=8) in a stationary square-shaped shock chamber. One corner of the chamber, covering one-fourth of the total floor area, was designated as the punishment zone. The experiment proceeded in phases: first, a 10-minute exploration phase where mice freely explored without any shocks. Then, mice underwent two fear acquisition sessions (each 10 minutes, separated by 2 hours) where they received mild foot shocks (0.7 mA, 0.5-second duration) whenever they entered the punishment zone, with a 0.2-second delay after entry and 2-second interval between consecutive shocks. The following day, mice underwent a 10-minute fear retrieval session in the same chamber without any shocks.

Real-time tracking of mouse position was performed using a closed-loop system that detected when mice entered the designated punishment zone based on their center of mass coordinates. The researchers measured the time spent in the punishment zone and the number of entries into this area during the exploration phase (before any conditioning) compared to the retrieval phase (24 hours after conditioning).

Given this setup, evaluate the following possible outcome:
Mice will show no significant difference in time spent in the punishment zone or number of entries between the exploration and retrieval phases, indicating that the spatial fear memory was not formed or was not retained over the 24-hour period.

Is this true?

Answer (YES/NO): NO